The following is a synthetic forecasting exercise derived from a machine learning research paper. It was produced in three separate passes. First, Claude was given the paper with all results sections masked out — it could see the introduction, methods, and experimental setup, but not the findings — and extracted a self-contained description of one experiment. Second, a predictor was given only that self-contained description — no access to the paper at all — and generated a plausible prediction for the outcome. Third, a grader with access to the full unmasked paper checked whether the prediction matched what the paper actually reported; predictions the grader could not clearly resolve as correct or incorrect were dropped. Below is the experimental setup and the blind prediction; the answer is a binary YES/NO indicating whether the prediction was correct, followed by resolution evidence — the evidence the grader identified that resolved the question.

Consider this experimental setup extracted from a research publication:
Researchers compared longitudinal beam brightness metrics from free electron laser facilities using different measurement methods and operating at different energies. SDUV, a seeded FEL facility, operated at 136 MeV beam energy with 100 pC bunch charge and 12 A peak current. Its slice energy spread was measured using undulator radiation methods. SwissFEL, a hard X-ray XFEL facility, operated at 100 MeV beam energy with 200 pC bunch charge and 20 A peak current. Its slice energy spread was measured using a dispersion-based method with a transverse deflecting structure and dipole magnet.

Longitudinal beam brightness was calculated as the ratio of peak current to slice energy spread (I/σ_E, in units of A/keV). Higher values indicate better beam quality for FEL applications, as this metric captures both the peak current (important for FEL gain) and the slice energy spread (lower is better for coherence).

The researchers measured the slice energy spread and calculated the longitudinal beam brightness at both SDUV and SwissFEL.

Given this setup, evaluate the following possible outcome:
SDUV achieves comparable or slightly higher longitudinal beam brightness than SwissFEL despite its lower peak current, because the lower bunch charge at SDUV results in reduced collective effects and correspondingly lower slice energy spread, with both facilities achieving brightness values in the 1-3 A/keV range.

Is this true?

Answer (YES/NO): NO